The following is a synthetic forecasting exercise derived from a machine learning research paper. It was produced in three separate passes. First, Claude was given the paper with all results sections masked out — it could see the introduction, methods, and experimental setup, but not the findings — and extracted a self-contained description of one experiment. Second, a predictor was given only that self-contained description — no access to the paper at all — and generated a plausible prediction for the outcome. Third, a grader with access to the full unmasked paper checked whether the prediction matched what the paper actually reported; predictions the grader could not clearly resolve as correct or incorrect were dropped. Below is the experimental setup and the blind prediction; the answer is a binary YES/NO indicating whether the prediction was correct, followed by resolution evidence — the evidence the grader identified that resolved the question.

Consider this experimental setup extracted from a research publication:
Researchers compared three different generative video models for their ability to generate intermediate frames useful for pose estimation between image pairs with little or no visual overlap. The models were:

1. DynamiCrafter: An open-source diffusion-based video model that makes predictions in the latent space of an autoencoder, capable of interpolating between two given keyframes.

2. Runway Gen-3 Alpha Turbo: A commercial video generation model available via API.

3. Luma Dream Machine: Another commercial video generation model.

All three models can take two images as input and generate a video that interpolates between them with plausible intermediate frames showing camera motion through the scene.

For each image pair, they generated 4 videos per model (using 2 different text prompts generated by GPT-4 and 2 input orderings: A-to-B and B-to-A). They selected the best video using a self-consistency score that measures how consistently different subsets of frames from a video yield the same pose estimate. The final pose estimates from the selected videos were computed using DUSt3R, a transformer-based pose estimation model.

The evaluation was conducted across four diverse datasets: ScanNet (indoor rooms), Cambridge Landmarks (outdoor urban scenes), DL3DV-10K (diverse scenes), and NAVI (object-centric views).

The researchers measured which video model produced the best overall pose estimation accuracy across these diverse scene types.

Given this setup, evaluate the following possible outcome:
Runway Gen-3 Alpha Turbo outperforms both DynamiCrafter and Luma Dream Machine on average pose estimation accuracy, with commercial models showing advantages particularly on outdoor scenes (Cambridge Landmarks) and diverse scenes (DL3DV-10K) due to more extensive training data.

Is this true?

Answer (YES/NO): NO